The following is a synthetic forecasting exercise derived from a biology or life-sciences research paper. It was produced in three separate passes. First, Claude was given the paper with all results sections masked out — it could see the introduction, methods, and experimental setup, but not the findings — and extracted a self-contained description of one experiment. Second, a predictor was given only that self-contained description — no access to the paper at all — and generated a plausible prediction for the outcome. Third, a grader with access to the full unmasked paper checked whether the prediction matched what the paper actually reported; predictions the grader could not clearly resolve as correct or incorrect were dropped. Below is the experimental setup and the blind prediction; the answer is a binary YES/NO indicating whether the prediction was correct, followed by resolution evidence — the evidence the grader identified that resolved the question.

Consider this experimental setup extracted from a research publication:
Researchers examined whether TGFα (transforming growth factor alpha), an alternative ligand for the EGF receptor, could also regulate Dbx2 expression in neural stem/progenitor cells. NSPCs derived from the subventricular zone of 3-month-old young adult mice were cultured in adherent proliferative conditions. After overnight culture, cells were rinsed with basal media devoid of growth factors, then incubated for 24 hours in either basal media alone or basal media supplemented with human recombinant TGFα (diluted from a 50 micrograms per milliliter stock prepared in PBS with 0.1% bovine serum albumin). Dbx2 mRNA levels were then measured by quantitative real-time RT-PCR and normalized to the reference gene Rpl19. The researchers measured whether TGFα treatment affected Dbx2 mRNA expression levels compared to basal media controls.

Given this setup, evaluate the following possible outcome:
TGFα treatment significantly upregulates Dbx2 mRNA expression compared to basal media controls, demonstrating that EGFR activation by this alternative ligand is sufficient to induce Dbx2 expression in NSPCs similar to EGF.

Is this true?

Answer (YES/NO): NO